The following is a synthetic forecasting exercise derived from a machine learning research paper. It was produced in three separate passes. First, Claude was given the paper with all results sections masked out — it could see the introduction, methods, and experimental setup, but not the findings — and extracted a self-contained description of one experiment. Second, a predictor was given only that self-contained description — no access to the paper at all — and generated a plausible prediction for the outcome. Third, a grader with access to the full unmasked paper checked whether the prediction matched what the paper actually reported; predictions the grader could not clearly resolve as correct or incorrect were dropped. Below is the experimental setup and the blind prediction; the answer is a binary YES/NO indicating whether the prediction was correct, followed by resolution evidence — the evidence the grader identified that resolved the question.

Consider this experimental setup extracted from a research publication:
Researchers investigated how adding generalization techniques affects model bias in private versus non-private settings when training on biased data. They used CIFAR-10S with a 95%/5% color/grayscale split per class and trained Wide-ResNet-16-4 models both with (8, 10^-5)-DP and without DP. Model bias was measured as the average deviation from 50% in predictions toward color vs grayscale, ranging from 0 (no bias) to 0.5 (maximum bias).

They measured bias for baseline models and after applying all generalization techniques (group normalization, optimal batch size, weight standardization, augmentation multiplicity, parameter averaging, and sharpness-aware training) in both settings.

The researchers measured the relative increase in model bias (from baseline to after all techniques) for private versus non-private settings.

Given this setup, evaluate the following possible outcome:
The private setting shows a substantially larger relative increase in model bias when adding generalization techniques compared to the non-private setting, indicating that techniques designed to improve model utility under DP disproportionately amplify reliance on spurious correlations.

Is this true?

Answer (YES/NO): NO